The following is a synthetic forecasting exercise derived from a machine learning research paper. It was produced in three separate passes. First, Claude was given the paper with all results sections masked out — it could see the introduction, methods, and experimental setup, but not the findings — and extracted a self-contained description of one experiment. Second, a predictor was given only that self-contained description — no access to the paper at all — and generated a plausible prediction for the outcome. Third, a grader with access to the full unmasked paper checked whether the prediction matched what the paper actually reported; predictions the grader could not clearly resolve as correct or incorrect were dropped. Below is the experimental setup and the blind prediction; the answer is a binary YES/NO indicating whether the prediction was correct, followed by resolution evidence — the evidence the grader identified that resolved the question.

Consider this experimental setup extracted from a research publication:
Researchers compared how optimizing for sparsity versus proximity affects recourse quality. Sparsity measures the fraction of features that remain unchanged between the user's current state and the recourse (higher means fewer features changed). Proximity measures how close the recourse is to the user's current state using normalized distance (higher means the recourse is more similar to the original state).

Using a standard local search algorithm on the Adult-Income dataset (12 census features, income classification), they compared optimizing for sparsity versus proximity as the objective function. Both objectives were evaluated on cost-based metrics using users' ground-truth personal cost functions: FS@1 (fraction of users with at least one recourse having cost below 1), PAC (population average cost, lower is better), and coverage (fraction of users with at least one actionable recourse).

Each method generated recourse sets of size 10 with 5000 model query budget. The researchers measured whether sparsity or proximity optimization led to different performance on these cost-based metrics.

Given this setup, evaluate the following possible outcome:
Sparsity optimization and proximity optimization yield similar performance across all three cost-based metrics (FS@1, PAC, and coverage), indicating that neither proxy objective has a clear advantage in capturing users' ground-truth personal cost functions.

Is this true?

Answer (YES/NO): YES